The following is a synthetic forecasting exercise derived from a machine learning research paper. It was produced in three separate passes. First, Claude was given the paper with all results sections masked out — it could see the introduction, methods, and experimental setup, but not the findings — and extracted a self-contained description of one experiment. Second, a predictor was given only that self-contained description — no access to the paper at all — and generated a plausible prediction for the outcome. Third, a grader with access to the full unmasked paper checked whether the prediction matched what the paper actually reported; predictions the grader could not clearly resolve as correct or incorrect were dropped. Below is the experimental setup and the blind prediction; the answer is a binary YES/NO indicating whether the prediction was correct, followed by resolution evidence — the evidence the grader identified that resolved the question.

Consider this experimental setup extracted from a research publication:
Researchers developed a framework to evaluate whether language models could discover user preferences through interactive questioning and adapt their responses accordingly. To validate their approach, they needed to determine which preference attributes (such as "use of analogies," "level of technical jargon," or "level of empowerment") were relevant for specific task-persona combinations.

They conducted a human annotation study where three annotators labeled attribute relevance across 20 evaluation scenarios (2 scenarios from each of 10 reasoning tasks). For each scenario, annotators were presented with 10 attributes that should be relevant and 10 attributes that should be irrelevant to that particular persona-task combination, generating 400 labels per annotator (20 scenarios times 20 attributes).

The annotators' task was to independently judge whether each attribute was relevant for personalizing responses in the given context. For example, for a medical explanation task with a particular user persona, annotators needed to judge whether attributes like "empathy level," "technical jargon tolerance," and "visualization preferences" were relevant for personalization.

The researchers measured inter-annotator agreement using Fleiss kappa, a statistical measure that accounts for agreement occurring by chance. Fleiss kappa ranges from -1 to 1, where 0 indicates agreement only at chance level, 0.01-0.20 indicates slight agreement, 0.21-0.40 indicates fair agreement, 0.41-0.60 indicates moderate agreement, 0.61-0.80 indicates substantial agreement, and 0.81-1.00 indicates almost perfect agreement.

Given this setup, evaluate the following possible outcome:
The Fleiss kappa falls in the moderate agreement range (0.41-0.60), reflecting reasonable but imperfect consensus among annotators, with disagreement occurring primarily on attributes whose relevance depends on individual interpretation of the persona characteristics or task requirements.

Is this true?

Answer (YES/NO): YES